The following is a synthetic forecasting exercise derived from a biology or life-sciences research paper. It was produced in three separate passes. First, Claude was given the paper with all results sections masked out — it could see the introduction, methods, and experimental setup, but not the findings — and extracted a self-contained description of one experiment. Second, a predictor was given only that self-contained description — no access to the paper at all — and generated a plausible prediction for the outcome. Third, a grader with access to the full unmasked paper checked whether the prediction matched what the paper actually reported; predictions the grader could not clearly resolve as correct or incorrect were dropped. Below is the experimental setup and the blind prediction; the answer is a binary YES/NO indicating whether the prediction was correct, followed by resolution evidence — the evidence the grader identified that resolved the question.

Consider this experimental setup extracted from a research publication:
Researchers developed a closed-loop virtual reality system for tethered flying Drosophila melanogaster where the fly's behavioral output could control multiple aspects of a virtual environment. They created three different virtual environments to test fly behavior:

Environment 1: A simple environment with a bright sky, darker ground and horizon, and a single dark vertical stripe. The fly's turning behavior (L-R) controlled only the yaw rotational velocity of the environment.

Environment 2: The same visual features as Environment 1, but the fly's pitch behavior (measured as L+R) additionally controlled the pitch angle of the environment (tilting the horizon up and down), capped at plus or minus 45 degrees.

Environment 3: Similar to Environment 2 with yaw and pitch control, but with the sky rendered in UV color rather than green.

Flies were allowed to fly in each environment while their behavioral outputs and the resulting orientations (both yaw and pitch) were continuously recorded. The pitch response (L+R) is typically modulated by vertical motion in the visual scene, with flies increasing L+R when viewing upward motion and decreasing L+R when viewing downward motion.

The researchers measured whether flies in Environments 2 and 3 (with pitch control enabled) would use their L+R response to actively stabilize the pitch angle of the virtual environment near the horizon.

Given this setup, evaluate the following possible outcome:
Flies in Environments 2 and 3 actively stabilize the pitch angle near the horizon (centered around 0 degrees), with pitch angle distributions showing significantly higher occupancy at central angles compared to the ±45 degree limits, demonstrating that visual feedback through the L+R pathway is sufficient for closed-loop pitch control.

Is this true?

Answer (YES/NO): NO